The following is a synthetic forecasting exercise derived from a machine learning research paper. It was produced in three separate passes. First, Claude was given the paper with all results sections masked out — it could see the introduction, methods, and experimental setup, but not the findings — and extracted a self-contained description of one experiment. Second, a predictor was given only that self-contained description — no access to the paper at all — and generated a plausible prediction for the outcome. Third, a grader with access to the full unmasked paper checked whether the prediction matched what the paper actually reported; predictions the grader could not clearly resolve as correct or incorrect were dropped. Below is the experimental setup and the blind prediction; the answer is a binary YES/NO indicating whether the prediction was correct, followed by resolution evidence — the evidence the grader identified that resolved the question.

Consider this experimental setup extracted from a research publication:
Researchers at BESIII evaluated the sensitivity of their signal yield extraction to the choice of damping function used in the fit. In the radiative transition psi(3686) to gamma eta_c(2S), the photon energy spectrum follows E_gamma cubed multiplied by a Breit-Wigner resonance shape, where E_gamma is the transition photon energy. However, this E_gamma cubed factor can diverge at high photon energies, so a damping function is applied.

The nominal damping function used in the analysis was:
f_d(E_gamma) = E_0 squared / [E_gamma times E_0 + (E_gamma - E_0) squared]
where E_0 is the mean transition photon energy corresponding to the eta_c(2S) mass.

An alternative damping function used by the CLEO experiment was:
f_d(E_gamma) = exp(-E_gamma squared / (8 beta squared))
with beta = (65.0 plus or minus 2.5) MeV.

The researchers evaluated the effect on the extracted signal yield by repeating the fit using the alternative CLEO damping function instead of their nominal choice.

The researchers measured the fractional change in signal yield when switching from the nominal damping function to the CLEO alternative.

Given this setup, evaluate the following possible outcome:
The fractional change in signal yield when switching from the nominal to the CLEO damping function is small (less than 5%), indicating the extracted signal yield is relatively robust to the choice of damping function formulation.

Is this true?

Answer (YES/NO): YES